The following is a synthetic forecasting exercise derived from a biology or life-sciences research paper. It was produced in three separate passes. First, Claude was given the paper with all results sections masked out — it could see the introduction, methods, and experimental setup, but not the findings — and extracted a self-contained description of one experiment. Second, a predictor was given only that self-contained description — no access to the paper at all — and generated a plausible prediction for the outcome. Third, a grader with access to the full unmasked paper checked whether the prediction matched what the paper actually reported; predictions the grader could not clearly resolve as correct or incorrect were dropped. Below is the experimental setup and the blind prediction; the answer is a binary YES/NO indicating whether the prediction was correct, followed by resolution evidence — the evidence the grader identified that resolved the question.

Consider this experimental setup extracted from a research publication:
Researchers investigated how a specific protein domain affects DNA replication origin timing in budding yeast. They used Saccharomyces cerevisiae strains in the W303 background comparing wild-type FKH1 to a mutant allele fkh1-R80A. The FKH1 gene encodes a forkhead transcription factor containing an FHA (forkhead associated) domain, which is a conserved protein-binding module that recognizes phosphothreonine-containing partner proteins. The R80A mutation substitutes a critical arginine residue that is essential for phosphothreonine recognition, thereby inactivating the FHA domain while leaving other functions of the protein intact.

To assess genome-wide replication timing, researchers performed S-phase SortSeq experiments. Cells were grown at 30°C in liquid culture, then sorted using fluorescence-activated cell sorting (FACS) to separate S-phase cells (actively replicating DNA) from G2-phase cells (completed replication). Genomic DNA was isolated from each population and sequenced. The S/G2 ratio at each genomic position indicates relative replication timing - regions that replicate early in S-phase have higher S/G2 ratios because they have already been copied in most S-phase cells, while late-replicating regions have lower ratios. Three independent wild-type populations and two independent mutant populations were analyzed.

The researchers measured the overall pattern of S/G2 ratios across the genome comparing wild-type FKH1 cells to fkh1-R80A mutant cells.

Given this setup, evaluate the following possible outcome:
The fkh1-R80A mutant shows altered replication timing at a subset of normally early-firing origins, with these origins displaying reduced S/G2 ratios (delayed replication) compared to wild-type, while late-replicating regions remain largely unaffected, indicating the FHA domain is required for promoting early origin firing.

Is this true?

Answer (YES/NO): NO